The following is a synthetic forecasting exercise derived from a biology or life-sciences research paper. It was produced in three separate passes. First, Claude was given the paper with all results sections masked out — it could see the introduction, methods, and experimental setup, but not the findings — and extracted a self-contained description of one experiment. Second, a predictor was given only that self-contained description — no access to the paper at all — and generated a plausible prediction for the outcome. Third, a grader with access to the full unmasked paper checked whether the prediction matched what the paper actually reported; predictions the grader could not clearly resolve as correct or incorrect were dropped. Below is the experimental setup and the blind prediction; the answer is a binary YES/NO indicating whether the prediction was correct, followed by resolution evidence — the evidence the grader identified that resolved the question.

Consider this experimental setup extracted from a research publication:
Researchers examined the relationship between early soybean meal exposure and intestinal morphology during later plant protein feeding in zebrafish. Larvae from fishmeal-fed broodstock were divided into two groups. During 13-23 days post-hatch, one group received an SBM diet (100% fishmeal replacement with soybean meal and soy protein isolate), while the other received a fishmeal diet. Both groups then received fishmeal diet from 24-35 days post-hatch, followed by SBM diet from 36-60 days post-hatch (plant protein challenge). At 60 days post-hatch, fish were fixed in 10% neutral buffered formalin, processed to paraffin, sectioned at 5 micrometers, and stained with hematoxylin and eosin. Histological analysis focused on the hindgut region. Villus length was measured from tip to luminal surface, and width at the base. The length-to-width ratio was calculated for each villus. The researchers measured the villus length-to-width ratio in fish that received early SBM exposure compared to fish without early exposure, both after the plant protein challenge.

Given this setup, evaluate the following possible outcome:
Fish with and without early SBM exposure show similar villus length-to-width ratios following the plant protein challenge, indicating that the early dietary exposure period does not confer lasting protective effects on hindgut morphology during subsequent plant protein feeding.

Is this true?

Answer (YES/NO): NO